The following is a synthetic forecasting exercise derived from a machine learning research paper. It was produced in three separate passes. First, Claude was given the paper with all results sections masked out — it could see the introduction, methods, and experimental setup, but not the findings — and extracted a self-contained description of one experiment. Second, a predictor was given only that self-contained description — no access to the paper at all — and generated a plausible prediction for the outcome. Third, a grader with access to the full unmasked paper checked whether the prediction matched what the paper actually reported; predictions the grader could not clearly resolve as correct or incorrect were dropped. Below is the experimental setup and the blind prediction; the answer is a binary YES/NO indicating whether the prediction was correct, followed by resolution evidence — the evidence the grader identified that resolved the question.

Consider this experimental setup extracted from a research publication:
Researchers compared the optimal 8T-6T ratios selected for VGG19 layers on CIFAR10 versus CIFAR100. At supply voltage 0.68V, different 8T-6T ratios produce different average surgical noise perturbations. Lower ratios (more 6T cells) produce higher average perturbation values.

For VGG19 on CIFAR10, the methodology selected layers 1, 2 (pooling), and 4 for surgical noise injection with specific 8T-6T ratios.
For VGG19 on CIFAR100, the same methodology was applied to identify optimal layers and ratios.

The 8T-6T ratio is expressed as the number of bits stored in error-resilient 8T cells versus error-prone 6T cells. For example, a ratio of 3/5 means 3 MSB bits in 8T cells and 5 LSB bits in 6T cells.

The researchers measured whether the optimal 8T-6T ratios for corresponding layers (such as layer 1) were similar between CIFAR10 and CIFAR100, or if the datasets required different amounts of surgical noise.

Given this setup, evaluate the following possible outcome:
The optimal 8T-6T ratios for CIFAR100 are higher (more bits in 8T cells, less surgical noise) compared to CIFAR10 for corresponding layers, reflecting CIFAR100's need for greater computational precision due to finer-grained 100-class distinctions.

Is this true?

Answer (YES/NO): NO